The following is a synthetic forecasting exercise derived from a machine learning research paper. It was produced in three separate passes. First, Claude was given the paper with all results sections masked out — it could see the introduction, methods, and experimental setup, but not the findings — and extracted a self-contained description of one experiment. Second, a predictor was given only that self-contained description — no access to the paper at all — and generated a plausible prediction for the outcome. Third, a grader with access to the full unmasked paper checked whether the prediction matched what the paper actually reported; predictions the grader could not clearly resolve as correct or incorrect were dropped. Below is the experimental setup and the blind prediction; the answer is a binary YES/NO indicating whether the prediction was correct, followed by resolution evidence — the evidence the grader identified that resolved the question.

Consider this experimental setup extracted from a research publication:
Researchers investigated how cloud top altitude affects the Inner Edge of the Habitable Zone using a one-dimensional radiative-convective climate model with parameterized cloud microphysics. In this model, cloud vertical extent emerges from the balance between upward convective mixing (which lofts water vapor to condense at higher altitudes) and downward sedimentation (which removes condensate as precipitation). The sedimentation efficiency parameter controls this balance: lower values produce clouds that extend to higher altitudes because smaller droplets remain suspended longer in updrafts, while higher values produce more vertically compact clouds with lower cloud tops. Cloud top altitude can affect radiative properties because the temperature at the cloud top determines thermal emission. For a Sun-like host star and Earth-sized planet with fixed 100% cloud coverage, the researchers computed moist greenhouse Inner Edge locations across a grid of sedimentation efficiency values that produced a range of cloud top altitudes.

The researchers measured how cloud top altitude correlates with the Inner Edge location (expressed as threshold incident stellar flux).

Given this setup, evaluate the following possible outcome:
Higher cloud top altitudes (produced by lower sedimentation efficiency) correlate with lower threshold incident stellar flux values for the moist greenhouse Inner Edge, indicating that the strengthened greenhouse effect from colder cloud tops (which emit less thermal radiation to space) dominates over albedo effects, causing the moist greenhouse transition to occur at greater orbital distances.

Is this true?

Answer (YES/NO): NO